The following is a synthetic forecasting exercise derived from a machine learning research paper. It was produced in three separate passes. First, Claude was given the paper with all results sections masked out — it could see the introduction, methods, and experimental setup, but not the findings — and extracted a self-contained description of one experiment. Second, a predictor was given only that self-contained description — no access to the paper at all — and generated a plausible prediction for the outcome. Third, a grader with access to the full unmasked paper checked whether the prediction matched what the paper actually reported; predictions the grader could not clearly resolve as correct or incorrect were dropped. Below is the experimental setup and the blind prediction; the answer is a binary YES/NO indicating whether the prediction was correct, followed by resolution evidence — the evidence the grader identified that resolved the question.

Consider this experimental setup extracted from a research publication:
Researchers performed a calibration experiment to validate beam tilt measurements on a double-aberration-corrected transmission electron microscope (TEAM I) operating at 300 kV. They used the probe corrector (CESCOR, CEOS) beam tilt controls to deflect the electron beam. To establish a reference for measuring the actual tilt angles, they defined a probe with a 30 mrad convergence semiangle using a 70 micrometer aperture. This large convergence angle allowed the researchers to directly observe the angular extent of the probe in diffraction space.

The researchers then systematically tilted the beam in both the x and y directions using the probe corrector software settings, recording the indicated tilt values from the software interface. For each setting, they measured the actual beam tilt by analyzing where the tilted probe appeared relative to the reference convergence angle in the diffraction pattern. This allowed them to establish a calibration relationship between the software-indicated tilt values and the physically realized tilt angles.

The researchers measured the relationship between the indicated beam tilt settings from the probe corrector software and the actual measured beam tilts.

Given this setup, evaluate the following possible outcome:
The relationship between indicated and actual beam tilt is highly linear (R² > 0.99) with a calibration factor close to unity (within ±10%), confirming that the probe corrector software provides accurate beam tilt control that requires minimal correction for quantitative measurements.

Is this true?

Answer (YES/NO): NO